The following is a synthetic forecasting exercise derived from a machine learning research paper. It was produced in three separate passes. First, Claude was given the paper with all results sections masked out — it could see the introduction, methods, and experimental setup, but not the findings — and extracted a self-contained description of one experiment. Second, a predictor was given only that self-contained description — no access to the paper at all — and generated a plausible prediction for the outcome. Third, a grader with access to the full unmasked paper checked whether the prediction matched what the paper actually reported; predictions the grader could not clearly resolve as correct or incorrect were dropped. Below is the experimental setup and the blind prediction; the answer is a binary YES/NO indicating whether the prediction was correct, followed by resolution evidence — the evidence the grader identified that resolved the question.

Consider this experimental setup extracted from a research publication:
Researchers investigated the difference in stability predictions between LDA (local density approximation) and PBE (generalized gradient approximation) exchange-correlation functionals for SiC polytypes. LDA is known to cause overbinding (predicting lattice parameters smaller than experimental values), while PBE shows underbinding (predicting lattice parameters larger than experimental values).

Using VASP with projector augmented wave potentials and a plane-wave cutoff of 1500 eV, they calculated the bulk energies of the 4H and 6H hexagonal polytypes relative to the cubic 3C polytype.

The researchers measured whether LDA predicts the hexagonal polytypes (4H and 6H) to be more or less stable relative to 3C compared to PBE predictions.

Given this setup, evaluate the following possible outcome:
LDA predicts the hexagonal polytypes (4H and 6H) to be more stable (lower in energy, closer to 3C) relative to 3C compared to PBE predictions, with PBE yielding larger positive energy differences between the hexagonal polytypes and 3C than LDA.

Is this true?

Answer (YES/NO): NO